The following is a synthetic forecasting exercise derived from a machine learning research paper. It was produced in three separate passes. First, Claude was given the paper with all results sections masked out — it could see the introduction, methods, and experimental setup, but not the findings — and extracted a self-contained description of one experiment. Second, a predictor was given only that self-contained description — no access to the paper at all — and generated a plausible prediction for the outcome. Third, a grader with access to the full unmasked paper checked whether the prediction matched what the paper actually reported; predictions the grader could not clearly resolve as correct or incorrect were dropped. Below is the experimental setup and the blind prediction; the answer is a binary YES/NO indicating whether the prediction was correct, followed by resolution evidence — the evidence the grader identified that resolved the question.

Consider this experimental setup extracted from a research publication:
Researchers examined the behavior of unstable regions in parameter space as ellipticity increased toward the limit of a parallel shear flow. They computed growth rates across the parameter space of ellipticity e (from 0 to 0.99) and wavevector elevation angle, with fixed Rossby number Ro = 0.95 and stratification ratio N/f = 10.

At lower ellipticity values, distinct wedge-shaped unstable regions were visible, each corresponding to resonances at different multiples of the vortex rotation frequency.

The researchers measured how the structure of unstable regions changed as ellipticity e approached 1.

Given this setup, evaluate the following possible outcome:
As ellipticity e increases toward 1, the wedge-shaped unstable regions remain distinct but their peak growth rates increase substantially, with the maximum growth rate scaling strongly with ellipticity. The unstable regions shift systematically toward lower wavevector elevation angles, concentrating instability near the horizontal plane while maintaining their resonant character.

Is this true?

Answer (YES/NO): NO